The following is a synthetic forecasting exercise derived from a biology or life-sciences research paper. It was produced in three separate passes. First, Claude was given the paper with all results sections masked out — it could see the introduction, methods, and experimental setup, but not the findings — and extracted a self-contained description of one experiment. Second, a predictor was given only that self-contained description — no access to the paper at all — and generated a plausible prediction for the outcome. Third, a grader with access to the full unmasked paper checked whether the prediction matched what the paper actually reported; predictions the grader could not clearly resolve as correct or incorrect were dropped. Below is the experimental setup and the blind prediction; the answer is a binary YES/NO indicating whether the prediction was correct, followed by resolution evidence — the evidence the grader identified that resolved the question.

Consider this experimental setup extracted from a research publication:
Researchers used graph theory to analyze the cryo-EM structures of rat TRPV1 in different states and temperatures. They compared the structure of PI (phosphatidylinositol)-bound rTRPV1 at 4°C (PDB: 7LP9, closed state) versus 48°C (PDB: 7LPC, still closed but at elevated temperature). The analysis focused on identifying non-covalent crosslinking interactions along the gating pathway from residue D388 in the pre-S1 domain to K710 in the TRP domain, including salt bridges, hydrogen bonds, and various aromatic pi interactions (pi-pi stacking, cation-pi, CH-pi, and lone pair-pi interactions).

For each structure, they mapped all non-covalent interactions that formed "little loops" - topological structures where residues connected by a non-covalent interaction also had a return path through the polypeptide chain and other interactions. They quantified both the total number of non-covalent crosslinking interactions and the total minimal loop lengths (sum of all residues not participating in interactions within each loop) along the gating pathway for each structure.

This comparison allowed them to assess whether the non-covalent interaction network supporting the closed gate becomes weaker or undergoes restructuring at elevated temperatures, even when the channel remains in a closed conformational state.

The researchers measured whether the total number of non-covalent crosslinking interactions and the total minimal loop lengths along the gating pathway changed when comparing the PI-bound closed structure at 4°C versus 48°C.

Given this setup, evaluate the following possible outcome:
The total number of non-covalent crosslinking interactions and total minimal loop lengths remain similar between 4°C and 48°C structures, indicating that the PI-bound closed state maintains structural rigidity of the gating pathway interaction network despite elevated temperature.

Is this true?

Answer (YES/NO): YES